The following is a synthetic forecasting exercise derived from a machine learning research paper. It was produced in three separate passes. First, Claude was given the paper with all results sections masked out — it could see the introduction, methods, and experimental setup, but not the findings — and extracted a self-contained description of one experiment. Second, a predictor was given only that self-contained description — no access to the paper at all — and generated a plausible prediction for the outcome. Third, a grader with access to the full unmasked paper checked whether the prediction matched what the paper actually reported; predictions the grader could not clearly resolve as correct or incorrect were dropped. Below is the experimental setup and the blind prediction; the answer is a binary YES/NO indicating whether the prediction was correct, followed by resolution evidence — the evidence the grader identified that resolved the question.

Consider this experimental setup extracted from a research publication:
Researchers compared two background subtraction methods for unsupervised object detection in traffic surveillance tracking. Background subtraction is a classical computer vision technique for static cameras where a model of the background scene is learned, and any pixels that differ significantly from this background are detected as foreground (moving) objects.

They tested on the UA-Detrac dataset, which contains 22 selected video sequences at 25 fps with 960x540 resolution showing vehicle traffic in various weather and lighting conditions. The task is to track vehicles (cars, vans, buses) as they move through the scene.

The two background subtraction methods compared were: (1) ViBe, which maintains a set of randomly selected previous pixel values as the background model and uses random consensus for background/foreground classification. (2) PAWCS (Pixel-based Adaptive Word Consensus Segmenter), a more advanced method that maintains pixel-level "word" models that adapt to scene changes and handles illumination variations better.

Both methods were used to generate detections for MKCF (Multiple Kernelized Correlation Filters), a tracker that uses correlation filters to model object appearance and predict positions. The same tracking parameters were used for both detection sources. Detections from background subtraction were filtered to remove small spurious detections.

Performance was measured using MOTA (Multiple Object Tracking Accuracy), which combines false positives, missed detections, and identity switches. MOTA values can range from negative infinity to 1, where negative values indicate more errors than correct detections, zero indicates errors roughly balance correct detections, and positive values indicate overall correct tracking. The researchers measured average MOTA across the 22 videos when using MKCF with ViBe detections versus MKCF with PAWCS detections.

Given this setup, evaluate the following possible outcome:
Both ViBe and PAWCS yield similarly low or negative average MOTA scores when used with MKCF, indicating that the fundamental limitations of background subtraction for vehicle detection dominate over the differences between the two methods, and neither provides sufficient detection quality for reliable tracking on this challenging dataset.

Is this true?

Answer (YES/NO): NO